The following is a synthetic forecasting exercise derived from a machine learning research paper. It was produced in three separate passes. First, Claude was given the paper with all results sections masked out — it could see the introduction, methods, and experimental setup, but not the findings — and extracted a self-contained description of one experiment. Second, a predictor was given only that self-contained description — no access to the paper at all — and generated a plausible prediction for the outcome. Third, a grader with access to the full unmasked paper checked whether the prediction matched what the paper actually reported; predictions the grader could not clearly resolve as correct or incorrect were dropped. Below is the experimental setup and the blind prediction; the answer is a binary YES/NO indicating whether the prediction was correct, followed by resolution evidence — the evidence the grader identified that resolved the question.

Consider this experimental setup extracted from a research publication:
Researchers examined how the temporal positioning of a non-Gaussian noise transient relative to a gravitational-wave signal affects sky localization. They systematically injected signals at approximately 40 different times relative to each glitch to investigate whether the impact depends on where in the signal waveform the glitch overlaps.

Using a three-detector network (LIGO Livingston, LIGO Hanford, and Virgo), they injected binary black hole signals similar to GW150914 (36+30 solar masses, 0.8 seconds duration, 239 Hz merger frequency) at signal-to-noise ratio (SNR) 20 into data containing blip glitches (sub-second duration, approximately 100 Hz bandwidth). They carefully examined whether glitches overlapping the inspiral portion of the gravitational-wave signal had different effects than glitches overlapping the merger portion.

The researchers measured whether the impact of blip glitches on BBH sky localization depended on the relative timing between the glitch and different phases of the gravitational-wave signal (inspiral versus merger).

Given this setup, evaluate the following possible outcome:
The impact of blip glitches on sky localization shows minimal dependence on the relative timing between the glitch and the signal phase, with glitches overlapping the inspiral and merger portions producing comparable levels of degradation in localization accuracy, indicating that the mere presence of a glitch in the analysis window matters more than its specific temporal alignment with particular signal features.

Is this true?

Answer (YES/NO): NO